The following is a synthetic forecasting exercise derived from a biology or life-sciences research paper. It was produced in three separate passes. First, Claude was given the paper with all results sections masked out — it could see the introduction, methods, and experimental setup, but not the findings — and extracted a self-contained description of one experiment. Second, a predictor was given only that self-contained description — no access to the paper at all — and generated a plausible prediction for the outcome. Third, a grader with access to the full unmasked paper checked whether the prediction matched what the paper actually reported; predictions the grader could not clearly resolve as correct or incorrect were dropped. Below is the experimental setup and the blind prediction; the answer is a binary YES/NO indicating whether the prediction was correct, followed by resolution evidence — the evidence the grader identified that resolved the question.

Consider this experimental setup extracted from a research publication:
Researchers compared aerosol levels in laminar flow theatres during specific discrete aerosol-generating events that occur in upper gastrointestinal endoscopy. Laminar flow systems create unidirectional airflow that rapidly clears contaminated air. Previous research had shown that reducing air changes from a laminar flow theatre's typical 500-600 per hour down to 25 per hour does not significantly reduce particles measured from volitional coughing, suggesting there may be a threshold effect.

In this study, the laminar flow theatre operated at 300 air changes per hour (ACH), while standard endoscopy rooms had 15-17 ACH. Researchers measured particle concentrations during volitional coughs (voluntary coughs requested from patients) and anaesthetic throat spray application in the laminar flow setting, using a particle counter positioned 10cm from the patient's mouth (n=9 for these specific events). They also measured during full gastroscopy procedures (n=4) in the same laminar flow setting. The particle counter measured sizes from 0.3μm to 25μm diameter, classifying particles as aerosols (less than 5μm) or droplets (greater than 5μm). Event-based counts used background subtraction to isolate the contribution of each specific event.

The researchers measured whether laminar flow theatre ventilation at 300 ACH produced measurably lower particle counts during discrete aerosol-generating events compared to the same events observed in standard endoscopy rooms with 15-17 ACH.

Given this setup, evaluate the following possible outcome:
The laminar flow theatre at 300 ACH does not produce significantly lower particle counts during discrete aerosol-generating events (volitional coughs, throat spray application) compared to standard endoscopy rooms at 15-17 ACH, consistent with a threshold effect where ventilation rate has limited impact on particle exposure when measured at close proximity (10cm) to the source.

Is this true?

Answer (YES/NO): NO